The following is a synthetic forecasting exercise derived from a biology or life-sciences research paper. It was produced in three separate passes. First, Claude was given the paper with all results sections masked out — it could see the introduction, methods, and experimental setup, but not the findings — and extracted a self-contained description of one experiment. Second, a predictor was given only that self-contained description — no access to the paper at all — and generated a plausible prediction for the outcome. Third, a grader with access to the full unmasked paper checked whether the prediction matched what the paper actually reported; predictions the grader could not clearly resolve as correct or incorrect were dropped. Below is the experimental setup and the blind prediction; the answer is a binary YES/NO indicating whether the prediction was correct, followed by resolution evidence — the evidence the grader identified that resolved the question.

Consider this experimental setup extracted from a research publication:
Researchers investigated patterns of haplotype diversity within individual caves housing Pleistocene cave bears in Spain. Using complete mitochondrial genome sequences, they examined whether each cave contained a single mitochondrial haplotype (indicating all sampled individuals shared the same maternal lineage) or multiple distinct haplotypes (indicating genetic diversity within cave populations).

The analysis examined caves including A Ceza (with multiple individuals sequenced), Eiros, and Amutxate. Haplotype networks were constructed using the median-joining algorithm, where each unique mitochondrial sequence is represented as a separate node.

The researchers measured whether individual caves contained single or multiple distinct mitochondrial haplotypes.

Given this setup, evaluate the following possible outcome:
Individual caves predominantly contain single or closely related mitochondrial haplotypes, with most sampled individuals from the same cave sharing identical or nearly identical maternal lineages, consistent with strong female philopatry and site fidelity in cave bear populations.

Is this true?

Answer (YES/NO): YES